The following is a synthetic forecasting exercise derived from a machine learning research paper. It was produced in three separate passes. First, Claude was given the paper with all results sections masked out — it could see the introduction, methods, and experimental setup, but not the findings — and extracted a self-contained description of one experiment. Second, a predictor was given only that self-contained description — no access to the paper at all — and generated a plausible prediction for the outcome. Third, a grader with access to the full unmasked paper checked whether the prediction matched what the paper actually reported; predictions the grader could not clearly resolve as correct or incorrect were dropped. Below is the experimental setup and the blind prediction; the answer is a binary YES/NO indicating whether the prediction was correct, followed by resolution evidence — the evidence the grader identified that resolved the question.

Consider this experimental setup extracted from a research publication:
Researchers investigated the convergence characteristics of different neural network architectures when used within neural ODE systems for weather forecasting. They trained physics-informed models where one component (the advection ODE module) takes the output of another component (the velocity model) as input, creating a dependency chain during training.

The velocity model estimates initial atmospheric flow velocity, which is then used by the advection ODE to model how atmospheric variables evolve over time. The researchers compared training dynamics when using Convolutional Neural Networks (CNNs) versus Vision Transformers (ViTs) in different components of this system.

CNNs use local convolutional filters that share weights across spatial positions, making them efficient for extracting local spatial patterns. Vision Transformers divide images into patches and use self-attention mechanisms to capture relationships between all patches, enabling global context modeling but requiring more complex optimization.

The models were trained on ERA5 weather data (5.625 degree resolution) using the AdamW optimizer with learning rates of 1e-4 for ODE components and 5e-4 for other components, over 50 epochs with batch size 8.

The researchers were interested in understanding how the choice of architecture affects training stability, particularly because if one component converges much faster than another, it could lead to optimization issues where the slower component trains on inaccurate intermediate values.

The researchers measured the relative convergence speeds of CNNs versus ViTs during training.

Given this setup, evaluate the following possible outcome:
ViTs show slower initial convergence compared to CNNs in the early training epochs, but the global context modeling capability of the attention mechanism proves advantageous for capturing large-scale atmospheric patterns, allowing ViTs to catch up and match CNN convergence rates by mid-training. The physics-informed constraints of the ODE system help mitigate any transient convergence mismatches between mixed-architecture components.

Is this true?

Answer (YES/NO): NO